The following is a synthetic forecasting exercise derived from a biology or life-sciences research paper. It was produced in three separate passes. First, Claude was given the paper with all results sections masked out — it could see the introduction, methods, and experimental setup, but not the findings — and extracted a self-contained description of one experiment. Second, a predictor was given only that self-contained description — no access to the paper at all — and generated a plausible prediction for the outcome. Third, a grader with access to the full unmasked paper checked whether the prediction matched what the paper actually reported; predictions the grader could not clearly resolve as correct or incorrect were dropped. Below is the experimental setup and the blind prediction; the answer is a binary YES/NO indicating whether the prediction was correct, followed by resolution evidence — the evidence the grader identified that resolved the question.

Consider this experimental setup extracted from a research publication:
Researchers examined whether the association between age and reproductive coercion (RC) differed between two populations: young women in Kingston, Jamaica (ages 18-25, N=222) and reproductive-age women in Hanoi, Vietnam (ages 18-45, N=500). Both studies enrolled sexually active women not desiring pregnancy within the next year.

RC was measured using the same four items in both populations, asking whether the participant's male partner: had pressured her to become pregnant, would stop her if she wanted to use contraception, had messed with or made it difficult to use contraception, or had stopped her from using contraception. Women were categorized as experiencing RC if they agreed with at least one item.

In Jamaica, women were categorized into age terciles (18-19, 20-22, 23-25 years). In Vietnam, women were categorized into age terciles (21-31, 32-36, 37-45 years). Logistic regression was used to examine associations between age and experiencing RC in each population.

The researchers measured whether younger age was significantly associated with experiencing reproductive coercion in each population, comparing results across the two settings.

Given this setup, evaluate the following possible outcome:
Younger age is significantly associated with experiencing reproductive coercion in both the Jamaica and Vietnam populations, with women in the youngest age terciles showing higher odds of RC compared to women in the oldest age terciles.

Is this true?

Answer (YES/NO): NO